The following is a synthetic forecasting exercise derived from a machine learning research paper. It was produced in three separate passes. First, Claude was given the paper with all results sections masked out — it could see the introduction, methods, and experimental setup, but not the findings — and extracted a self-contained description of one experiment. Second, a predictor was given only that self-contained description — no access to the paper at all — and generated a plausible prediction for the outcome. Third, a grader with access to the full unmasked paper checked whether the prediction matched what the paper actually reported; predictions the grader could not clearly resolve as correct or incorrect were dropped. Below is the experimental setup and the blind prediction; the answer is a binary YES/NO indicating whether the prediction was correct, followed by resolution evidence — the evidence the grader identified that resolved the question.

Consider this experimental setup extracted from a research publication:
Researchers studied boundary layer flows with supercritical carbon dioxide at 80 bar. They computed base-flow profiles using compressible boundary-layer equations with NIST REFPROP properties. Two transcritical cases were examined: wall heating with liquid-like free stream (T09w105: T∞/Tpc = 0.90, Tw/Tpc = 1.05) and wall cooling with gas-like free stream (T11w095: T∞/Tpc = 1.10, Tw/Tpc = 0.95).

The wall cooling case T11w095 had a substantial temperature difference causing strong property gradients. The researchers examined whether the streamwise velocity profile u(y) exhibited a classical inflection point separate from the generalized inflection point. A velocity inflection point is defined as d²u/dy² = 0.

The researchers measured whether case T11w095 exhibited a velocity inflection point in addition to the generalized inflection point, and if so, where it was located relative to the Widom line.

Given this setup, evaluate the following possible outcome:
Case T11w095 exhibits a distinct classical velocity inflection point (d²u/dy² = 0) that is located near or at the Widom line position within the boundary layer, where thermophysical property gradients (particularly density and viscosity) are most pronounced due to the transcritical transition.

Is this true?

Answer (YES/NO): NO